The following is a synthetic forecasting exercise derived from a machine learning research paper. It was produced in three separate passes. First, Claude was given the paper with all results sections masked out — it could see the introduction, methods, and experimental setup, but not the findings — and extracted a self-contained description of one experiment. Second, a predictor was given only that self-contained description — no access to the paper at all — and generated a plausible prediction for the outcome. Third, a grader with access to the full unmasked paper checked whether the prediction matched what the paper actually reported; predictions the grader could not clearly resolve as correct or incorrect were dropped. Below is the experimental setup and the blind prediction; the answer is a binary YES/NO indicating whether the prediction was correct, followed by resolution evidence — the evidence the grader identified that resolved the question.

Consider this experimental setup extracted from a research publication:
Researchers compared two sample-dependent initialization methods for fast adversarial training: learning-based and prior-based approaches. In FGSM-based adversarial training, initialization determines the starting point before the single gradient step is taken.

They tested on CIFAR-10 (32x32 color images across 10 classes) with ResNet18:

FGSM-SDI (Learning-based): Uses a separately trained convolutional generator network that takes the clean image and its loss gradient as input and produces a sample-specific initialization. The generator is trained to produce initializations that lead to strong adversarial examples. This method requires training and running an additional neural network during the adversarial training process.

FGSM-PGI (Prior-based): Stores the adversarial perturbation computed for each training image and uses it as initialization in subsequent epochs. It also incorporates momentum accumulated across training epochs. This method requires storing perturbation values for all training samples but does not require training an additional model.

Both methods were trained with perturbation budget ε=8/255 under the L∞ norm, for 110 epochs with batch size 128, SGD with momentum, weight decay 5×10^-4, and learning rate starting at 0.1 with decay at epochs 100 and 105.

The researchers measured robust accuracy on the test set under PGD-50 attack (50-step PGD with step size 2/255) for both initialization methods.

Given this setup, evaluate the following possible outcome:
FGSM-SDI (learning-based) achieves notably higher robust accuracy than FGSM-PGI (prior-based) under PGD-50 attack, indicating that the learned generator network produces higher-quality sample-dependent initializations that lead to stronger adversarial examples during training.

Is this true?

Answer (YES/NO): NO